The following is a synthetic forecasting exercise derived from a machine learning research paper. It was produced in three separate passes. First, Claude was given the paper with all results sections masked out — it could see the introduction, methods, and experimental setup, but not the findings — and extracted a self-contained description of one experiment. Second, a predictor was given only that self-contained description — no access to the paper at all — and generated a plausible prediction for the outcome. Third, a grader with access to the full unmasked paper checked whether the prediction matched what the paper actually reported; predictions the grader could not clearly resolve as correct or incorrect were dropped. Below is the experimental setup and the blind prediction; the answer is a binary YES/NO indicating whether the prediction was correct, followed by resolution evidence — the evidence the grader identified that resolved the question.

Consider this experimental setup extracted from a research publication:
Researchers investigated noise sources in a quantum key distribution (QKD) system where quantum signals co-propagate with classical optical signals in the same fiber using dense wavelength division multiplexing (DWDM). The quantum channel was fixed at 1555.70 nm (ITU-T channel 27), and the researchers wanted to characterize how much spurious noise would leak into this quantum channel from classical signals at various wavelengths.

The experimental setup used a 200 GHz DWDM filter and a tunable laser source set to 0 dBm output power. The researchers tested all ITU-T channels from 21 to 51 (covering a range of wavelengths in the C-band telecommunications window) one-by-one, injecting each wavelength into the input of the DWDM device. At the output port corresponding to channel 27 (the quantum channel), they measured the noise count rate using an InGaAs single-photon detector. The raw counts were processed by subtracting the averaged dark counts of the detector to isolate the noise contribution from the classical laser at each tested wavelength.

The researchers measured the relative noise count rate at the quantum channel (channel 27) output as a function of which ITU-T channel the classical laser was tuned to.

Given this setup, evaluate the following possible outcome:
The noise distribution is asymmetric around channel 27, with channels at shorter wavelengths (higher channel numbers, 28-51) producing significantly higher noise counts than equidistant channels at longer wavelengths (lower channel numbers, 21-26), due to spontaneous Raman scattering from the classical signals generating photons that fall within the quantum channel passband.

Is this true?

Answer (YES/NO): NO